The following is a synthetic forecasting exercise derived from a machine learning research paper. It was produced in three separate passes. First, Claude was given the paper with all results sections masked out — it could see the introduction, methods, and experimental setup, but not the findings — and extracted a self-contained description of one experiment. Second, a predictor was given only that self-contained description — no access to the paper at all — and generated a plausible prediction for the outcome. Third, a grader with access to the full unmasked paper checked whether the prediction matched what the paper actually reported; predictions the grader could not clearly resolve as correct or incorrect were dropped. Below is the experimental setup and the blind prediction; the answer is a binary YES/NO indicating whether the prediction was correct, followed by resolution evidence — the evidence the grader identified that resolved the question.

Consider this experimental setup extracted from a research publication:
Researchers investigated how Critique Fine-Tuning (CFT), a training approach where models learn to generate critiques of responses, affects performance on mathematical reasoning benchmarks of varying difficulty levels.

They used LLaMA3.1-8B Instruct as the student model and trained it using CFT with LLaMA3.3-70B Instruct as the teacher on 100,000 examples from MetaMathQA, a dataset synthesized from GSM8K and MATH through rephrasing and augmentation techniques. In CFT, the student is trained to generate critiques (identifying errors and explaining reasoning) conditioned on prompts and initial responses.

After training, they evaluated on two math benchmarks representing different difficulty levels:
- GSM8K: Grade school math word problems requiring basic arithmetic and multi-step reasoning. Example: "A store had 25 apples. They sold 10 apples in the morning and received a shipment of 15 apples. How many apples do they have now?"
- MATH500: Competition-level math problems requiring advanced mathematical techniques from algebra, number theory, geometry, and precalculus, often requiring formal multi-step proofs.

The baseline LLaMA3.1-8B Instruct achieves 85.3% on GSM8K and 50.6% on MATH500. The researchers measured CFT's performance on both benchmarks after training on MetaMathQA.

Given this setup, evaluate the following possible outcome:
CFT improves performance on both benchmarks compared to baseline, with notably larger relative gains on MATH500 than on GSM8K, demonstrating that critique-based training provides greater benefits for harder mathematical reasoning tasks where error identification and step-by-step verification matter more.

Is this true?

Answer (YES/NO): NO